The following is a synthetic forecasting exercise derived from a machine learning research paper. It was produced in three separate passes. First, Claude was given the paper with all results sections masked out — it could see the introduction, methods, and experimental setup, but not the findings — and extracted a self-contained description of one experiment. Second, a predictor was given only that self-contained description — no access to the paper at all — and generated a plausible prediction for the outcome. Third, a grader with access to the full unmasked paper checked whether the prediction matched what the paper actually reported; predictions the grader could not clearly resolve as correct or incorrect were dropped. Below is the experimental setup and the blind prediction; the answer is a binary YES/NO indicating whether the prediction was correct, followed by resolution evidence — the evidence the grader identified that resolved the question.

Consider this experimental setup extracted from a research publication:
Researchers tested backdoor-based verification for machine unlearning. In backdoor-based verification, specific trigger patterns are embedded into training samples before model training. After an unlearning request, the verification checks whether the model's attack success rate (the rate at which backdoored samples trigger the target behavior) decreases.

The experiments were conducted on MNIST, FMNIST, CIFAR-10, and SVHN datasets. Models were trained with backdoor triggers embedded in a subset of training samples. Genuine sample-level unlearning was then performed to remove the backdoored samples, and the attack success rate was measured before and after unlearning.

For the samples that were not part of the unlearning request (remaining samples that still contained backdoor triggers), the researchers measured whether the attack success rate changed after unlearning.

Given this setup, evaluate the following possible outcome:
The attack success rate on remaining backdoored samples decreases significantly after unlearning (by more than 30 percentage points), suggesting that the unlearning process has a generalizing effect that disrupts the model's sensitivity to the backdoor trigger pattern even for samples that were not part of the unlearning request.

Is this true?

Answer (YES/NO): NO